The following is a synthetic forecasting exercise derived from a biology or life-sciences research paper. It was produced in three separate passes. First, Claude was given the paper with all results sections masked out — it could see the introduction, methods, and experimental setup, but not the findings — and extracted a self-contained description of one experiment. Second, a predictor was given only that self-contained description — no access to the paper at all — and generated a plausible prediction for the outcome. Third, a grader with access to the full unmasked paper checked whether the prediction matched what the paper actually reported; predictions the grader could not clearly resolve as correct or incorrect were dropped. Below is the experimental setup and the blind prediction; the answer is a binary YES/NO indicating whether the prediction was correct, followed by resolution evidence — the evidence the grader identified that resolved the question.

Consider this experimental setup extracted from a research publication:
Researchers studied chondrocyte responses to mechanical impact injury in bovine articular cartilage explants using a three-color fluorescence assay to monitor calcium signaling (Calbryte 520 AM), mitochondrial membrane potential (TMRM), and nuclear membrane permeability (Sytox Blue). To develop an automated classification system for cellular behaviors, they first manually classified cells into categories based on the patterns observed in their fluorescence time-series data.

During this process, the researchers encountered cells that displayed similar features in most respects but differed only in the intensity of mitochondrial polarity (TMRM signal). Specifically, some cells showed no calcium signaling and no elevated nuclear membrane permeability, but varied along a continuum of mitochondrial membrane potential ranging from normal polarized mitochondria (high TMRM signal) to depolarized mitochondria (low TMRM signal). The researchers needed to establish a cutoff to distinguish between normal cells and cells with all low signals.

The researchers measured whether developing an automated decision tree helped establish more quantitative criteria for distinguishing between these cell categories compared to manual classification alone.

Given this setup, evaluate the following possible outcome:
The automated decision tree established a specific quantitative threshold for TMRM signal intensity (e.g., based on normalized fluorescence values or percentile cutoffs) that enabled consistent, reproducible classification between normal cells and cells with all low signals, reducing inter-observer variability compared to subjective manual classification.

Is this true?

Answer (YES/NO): YES